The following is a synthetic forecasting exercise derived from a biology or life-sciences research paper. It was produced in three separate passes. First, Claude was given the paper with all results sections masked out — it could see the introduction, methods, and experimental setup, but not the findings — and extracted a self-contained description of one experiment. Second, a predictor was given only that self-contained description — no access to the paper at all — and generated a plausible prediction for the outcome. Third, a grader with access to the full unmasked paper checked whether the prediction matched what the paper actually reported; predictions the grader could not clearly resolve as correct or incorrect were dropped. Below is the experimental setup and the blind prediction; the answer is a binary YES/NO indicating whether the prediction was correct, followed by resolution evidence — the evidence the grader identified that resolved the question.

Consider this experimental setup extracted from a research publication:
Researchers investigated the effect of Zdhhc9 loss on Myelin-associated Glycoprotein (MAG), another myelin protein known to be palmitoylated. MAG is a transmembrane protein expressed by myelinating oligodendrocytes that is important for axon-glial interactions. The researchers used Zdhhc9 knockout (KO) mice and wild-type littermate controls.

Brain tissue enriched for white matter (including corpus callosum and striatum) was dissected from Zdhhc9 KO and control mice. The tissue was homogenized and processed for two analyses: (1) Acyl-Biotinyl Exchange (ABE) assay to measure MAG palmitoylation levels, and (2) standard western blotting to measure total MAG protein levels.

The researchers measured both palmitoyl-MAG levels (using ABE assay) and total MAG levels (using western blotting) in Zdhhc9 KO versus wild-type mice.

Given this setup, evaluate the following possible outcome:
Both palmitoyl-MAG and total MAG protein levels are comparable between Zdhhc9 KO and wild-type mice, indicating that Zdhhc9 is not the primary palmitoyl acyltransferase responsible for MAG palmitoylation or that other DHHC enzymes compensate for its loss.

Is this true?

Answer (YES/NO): NO